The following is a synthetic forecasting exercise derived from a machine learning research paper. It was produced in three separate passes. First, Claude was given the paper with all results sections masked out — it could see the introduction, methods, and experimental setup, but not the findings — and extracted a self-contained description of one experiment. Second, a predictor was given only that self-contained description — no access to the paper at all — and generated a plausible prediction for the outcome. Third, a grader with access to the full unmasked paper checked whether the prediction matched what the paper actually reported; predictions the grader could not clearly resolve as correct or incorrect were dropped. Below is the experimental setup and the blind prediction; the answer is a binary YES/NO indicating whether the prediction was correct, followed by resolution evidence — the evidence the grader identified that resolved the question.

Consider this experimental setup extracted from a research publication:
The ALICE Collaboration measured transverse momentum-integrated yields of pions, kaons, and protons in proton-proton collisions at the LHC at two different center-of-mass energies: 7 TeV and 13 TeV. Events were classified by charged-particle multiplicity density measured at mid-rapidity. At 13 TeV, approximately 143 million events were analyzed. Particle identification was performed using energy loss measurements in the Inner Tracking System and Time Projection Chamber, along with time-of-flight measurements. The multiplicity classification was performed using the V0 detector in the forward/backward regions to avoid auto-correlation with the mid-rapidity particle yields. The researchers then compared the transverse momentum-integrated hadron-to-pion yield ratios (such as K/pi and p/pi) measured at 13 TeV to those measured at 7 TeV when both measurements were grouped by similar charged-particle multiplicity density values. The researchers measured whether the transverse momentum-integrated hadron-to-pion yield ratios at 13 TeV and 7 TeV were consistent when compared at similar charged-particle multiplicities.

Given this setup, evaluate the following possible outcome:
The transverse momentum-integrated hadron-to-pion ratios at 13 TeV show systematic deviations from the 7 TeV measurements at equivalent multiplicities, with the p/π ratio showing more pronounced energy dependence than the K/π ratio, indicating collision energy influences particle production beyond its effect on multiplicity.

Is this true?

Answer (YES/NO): NO